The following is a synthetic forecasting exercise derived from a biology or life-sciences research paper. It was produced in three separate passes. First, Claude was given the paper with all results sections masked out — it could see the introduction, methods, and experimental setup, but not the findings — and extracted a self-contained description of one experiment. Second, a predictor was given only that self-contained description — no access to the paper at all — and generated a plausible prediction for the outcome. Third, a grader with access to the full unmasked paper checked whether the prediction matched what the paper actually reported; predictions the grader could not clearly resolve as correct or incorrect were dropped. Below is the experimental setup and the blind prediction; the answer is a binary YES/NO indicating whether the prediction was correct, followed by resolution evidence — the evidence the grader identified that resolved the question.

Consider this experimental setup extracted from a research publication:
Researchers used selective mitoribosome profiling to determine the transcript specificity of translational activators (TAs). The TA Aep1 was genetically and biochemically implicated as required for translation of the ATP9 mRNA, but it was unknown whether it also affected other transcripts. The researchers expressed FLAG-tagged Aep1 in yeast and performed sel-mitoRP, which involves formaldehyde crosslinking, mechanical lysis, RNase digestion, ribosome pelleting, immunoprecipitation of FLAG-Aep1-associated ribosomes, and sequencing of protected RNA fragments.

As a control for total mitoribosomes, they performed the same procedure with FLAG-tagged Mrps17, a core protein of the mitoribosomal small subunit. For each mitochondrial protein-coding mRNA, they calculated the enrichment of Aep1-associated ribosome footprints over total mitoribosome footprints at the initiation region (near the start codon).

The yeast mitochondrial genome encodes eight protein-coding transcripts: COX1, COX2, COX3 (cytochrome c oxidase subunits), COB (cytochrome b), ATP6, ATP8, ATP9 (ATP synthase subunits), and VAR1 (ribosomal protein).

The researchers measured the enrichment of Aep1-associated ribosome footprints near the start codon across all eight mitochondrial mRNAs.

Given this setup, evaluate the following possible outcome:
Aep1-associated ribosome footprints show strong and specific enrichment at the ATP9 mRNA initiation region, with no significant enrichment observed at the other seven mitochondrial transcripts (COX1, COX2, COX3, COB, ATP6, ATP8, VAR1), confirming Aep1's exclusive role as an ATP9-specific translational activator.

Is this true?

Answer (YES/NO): YES